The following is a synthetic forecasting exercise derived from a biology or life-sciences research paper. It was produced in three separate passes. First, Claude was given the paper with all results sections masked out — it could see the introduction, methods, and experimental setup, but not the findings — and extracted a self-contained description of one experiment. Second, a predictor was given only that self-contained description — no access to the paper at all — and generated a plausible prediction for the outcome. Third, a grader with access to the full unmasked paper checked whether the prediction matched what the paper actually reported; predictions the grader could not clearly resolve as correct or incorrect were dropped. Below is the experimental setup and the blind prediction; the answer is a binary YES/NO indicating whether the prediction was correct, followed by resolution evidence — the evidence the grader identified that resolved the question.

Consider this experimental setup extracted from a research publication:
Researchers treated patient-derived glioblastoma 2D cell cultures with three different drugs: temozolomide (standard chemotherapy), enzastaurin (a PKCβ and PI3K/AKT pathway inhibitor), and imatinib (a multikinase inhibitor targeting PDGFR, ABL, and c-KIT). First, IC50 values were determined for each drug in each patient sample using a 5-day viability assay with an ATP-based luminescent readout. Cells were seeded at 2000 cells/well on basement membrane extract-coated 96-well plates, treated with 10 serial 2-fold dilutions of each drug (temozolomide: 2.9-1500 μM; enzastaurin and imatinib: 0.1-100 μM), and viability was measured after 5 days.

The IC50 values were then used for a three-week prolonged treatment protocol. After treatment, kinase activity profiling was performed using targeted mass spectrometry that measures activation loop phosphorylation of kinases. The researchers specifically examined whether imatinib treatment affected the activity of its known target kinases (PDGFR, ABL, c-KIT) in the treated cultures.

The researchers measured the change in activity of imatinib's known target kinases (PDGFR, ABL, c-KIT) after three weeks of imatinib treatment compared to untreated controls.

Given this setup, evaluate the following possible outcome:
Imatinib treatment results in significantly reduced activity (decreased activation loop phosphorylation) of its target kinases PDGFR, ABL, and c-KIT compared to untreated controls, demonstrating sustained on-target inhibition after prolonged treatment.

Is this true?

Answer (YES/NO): NO